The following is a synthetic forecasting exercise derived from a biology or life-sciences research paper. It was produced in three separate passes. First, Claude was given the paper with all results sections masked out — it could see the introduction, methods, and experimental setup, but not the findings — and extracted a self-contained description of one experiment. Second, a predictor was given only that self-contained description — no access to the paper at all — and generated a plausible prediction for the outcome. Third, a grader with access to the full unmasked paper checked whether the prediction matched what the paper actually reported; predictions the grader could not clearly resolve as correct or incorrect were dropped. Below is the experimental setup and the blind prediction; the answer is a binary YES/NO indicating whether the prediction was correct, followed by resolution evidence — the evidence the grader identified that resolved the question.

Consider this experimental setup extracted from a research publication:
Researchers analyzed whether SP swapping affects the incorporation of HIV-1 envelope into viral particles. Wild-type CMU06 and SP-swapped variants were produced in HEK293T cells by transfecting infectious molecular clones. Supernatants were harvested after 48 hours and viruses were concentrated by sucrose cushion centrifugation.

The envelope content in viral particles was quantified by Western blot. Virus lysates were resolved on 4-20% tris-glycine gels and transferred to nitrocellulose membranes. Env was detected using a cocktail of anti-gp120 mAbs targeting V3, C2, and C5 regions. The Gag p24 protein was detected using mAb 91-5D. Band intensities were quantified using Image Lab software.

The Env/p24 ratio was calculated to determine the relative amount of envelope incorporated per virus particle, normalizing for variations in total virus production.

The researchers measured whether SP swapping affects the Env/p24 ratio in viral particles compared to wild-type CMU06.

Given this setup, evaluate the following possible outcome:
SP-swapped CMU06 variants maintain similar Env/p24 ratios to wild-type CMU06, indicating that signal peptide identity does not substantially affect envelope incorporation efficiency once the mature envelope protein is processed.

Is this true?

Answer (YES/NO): YES